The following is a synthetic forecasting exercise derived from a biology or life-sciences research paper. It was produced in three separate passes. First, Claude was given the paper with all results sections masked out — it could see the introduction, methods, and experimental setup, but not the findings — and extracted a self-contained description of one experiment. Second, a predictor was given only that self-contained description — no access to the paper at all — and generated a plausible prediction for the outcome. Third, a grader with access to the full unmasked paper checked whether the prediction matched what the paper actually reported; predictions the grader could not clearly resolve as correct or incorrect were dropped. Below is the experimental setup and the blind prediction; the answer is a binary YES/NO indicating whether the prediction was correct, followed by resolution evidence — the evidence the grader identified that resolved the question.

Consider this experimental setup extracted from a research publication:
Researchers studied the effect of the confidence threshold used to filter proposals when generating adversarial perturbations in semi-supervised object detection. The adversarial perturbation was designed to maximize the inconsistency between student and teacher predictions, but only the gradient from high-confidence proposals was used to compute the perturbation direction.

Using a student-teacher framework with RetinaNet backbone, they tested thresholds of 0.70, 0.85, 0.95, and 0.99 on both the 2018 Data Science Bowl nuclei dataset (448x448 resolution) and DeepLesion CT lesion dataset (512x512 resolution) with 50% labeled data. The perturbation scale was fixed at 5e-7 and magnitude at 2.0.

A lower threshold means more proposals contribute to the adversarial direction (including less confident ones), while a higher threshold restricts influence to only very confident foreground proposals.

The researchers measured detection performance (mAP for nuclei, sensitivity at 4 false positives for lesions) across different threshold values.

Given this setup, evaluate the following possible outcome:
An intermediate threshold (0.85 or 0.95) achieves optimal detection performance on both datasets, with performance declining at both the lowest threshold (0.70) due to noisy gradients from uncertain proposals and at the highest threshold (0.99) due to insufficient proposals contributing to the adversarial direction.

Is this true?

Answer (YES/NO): NO